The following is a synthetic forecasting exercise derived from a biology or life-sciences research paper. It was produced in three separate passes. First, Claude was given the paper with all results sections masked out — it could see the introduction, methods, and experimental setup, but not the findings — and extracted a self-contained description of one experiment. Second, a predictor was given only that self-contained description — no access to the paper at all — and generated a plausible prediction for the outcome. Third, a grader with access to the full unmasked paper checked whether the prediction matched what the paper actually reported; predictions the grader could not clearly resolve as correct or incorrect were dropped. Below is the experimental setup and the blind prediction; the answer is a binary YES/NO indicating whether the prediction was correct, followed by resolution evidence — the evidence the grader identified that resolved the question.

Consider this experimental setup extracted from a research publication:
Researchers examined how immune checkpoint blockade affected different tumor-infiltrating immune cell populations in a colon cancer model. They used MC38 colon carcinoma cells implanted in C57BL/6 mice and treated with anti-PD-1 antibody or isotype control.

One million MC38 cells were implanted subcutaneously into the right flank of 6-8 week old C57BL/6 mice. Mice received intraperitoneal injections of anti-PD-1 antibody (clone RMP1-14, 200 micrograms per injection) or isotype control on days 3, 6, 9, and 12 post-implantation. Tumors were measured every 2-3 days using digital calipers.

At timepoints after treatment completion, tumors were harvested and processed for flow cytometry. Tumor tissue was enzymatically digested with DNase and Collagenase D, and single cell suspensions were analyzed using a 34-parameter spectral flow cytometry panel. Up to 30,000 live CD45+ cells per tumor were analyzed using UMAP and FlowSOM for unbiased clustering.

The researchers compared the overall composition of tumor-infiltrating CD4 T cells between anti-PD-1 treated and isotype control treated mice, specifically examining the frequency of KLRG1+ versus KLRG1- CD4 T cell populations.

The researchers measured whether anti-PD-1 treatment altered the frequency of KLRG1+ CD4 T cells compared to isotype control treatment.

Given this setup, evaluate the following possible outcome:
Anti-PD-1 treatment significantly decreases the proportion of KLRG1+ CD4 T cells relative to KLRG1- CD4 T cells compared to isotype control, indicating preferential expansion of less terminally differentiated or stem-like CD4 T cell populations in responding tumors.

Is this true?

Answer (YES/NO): YES